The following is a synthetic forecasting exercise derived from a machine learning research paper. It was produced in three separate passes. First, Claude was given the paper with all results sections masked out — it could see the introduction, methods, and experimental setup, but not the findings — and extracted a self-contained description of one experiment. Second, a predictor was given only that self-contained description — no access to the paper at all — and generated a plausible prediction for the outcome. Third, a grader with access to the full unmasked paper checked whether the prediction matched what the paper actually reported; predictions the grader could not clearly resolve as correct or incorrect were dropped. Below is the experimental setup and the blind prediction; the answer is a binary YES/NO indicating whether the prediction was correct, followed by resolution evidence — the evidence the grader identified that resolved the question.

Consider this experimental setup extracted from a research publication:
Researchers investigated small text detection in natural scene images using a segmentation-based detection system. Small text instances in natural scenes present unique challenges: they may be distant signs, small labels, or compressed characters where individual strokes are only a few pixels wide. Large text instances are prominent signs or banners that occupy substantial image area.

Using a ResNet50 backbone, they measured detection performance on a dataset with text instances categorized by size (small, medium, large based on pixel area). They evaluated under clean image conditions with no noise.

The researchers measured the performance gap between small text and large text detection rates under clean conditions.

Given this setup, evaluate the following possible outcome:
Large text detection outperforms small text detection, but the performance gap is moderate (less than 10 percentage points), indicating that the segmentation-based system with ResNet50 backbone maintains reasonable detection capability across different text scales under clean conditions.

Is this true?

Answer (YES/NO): NO